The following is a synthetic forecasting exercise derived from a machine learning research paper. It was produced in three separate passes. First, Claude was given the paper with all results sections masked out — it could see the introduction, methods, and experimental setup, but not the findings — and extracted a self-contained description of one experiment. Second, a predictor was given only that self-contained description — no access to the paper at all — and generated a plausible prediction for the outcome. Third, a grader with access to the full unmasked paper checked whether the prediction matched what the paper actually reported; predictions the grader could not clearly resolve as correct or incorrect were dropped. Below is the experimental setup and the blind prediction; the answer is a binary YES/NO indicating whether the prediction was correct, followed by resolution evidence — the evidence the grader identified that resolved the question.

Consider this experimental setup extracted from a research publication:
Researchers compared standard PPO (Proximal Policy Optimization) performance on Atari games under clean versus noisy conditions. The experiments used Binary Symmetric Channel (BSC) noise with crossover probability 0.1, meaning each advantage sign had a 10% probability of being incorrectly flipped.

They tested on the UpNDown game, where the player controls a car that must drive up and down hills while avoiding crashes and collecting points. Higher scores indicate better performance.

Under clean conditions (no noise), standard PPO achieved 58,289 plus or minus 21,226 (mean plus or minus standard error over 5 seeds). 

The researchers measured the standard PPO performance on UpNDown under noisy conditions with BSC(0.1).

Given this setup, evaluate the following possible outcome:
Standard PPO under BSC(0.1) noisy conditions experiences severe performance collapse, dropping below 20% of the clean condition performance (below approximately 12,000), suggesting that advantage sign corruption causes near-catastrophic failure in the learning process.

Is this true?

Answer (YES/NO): YES